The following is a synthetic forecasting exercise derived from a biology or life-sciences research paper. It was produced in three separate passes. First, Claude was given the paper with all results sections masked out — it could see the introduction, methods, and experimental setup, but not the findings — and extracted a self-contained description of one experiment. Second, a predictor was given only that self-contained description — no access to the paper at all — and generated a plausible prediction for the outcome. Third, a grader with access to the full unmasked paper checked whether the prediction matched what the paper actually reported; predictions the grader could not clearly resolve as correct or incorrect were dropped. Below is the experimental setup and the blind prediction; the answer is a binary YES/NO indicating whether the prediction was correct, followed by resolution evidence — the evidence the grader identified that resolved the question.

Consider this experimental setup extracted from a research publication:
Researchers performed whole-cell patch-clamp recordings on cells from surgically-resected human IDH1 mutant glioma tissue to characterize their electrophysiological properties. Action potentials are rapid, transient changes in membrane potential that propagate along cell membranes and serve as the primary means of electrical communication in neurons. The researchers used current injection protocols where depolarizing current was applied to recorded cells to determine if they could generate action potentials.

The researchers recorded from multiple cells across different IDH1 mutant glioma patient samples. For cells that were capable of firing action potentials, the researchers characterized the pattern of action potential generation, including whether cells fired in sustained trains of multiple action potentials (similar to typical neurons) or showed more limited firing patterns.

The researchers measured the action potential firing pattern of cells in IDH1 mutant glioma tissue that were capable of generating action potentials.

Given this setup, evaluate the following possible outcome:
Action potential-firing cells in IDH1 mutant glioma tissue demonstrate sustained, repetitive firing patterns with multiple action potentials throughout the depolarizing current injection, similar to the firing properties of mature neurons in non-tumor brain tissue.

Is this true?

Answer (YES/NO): NO